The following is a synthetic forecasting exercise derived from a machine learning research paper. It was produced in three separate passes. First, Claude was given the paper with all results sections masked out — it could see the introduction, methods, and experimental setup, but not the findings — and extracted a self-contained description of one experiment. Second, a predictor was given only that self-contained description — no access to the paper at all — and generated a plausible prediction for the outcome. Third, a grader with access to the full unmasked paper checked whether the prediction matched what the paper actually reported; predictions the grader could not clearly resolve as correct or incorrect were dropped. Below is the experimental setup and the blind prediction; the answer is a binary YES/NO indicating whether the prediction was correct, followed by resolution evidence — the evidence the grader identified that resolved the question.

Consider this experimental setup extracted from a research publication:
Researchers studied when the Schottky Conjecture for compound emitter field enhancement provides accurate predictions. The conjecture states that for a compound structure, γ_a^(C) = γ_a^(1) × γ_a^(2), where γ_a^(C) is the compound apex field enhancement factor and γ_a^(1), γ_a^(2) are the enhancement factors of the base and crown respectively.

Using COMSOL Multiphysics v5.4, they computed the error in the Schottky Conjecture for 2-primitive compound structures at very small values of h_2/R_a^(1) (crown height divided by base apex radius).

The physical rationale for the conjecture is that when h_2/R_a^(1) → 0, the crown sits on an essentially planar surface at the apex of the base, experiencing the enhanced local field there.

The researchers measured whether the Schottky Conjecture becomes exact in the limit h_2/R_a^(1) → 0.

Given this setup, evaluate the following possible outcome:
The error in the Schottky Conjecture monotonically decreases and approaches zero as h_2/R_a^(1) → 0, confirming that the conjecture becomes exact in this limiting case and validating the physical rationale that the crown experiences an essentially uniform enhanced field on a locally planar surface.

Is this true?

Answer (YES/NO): YES